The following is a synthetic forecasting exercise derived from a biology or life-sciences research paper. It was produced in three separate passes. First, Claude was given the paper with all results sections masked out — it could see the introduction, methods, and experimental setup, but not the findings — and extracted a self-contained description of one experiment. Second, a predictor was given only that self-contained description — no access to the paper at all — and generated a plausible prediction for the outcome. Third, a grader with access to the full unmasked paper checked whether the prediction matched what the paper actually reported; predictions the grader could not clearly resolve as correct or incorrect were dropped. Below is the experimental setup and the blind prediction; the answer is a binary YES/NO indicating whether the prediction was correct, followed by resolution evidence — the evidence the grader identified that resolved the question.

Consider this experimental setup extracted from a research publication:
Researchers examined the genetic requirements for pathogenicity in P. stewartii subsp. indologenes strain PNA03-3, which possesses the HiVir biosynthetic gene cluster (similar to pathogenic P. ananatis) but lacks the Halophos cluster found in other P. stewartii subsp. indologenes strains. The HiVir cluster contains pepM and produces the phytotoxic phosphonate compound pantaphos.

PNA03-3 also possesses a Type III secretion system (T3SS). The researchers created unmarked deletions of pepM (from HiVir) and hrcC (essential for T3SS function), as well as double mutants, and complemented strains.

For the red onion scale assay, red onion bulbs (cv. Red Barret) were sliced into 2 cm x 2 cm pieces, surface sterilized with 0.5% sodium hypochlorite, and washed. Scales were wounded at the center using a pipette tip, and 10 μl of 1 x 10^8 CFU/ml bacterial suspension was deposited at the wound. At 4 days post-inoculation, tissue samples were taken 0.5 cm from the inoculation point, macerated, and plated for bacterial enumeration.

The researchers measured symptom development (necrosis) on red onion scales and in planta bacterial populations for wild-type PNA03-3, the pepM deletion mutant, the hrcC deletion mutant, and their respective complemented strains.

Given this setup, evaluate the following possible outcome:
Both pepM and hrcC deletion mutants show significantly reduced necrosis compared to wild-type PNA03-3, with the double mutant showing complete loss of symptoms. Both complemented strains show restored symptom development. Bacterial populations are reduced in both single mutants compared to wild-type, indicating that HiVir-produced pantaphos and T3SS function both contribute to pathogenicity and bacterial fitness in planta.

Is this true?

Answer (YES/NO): NO